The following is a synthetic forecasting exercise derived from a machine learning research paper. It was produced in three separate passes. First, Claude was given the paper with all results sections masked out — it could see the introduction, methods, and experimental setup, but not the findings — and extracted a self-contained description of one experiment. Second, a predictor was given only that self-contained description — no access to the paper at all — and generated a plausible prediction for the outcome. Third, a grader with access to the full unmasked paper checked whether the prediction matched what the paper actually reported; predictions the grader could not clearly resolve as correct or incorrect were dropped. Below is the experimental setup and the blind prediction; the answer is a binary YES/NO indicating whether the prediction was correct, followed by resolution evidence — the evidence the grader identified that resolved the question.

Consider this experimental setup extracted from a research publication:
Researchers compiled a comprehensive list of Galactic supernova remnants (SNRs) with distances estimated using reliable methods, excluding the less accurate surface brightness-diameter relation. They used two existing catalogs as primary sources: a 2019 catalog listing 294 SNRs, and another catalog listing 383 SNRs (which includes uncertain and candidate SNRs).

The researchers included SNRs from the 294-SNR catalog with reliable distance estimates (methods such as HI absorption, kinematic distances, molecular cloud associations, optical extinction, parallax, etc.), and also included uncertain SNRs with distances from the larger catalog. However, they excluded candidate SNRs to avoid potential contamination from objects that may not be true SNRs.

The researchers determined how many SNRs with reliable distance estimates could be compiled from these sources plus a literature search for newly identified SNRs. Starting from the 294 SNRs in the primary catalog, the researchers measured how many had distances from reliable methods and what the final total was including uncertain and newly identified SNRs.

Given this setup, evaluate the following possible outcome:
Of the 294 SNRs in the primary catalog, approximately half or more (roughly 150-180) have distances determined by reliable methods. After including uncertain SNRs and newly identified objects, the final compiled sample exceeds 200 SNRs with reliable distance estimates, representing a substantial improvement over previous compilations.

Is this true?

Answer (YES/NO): NO